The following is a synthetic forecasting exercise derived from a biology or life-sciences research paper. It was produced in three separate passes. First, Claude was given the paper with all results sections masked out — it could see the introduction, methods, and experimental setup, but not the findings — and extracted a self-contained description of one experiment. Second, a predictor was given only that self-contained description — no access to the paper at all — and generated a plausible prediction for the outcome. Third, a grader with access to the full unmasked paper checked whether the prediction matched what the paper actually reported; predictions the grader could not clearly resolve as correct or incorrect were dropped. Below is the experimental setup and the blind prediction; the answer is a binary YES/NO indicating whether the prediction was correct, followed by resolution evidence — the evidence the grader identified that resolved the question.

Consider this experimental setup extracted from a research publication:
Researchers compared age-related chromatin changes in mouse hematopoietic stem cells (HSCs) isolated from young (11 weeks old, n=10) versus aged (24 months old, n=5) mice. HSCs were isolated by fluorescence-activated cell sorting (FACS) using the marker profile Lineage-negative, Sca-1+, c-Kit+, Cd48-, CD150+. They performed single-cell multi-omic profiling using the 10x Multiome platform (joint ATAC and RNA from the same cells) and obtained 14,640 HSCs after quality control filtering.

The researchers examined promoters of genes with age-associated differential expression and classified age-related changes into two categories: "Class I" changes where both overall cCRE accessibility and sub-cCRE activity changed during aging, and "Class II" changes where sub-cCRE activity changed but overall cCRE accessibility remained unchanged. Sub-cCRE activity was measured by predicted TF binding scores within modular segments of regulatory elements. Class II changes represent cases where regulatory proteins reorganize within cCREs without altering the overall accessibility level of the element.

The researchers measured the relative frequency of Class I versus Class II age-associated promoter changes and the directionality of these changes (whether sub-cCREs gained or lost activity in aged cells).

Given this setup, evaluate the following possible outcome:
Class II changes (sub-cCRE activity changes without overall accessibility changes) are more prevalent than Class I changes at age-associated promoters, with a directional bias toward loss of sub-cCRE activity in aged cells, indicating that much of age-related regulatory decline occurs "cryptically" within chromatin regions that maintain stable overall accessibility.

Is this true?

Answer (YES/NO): NO